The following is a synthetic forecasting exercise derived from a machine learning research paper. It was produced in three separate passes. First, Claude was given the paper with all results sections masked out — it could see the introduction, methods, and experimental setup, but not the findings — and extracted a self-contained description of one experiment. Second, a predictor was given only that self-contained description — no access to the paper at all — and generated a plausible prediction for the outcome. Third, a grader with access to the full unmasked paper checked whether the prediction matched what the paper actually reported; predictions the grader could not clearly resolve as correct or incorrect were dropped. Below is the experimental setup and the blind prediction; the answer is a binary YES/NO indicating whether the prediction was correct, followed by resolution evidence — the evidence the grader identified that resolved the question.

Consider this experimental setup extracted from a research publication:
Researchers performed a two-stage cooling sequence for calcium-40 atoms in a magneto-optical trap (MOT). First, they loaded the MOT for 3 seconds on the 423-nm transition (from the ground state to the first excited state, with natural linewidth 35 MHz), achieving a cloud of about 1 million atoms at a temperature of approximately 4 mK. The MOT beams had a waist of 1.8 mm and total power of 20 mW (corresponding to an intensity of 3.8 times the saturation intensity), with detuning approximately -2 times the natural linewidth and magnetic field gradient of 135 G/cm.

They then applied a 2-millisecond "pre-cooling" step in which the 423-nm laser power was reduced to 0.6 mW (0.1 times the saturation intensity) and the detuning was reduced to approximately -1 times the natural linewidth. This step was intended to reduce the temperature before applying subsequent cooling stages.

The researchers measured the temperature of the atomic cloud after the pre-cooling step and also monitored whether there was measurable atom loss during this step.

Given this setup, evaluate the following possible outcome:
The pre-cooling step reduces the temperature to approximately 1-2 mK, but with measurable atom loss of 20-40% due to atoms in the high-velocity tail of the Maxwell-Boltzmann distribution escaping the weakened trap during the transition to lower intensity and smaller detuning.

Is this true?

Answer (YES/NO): NO